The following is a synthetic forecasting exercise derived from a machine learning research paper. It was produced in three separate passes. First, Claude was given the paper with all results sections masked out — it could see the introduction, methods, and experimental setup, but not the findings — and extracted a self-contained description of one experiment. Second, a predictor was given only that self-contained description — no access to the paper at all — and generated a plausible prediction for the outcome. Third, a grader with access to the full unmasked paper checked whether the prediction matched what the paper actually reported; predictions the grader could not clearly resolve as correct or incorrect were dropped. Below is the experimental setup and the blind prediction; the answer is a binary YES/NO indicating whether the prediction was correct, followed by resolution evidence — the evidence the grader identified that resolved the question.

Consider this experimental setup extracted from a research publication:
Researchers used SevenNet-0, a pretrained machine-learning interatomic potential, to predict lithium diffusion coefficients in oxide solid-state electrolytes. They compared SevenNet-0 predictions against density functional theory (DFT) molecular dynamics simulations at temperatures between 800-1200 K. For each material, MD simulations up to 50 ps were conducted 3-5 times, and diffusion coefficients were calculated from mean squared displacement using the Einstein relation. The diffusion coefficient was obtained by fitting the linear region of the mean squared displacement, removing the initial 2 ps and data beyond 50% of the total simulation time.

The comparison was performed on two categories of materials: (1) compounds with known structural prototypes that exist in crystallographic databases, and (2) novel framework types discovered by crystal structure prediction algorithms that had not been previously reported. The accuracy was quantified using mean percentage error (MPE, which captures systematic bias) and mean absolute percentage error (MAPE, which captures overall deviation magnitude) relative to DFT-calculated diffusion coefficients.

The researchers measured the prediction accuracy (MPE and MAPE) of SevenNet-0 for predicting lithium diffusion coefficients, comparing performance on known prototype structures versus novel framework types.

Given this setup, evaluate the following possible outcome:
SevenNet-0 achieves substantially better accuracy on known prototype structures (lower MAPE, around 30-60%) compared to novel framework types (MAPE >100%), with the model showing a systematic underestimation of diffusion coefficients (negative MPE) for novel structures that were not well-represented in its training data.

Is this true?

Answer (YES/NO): NO